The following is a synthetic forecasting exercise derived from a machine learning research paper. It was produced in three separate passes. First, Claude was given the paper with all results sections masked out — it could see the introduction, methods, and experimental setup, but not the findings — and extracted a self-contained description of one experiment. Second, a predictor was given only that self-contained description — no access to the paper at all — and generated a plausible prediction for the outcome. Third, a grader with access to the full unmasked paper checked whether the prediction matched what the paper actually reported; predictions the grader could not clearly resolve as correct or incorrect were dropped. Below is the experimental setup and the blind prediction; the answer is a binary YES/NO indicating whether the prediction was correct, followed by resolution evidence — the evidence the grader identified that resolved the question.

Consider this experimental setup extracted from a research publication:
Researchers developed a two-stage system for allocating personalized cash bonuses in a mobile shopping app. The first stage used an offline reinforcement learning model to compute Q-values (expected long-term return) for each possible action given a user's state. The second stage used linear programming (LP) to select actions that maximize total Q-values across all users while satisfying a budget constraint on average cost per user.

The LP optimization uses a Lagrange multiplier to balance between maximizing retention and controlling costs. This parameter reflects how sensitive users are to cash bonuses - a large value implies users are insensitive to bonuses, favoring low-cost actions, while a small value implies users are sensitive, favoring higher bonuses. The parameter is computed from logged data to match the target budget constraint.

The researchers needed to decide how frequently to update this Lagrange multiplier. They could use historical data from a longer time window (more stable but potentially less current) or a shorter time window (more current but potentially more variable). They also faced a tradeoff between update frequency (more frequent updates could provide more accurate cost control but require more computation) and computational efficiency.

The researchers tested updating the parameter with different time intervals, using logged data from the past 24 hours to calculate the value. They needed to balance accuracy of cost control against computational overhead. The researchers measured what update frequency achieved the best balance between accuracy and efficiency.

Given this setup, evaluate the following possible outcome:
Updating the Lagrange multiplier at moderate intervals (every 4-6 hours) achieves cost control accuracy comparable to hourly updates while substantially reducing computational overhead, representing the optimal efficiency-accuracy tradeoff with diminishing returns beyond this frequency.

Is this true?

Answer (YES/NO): NO